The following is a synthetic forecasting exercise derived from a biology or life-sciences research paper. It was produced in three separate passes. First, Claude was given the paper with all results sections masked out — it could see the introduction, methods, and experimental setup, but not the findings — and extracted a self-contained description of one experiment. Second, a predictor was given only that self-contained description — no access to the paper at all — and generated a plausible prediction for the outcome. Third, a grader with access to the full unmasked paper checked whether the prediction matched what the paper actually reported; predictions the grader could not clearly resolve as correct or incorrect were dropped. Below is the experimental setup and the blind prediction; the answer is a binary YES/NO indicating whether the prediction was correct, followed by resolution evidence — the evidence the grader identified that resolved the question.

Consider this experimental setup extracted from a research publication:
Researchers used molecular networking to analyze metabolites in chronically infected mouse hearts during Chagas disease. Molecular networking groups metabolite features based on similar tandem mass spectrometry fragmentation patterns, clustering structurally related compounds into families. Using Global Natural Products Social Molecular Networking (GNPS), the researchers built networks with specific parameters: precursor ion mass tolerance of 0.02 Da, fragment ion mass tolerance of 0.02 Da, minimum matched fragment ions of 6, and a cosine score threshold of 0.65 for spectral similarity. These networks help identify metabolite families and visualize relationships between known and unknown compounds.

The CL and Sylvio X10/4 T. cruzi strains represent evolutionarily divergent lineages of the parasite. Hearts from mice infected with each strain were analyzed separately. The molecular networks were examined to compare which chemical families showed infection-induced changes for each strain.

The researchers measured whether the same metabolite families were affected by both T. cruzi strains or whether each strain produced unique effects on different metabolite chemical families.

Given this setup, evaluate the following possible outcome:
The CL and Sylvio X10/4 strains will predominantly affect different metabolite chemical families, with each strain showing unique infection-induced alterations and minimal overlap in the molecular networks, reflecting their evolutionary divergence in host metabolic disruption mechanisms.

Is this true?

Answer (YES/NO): NO